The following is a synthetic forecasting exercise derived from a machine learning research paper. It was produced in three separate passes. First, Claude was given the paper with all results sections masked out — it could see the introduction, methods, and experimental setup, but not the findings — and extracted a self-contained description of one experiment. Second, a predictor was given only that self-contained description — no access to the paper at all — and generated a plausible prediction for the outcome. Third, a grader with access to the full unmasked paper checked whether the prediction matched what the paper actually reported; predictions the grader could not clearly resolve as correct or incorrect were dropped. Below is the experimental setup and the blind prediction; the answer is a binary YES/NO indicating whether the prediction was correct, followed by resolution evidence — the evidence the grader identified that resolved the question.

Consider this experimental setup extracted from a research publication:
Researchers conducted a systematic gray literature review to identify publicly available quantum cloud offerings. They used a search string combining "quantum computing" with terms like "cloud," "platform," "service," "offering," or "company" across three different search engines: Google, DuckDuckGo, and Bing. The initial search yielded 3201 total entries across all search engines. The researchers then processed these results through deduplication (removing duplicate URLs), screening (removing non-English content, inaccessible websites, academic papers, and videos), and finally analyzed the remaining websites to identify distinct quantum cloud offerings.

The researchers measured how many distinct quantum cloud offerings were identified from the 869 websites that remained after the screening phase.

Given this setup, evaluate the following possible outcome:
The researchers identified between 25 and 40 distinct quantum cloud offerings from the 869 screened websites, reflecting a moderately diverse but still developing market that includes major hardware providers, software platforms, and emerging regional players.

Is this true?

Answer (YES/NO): YES